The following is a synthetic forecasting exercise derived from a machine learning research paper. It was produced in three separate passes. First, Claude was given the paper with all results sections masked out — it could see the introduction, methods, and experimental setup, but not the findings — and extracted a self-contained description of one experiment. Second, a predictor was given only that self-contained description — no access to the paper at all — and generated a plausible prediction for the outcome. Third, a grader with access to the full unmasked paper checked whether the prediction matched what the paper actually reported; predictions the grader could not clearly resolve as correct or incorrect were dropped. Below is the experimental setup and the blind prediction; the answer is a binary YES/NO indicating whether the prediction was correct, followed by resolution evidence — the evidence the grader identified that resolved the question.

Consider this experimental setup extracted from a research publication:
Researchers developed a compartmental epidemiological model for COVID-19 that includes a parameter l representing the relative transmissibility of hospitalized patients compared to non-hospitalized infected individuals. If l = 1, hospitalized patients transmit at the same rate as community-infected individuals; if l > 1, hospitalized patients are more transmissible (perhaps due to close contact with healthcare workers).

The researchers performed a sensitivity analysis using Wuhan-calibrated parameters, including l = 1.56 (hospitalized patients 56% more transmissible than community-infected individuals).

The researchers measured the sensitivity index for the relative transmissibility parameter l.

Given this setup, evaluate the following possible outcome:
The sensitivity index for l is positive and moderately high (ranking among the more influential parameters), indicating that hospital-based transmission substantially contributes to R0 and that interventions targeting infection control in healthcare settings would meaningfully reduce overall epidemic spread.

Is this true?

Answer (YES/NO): YES